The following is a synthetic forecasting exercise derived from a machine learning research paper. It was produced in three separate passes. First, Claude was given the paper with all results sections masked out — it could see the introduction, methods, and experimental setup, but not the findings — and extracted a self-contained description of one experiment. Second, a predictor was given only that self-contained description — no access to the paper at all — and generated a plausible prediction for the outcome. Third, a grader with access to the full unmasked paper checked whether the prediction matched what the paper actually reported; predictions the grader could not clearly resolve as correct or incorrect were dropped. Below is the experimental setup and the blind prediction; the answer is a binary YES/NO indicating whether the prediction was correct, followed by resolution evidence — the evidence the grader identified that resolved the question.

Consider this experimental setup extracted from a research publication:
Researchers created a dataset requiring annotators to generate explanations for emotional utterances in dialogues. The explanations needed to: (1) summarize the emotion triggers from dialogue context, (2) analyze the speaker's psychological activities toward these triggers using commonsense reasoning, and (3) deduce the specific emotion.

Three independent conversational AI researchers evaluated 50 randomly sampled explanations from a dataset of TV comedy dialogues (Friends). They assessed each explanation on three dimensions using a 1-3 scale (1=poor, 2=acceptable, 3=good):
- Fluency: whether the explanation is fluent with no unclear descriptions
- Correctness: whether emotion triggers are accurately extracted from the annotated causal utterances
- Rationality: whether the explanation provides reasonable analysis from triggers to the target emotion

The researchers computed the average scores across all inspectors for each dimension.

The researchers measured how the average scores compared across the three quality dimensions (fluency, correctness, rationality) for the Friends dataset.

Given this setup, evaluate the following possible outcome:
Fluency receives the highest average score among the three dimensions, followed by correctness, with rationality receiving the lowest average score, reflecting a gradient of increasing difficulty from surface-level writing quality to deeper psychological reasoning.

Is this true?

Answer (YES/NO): NO